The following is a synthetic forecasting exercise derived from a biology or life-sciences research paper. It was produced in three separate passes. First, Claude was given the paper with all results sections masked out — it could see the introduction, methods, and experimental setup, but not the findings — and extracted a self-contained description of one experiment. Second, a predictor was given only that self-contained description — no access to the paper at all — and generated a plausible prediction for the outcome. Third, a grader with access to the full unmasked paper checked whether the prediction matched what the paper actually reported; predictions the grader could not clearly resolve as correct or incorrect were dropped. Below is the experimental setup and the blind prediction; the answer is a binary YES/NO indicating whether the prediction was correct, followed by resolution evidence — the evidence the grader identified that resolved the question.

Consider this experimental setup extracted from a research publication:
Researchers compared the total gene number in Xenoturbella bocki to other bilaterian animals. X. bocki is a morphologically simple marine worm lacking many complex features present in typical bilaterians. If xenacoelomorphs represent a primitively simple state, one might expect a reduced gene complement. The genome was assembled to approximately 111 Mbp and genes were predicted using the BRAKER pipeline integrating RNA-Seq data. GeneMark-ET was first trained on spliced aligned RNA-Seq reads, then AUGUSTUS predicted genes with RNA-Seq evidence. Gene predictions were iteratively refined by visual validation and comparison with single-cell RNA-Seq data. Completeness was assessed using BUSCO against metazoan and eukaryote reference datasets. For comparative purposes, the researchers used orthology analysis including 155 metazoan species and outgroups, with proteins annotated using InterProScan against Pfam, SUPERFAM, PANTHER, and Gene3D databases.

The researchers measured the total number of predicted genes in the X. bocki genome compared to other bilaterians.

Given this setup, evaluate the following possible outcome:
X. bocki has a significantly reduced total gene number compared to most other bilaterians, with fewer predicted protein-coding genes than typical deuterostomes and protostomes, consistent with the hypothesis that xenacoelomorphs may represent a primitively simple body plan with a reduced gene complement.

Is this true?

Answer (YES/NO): NO